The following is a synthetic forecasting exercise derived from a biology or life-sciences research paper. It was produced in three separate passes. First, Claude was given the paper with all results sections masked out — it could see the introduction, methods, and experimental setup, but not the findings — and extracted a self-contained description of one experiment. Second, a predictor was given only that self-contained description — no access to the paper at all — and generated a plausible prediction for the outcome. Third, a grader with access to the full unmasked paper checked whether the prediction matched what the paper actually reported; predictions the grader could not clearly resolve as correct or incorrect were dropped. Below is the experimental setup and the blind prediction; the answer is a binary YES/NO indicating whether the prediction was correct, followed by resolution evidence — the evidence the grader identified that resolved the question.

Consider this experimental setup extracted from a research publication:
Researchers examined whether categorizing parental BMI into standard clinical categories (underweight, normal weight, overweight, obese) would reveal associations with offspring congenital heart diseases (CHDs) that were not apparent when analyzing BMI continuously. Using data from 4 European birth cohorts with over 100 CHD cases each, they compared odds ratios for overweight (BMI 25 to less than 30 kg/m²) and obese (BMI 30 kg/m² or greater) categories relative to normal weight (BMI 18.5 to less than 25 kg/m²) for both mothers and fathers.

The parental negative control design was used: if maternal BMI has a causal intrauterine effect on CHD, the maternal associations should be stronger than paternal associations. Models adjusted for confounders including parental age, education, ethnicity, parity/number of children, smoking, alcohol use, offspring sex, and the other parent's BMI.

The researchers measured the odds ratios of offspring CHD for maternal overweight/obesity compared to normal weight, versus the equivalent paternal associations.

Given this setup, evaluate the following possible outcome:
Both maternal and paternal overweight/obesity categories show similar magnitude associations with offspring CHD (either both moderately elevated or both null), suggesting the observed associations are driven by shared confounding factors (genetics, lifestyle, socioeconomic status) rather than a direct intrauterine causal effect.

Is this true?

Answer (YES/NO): YES